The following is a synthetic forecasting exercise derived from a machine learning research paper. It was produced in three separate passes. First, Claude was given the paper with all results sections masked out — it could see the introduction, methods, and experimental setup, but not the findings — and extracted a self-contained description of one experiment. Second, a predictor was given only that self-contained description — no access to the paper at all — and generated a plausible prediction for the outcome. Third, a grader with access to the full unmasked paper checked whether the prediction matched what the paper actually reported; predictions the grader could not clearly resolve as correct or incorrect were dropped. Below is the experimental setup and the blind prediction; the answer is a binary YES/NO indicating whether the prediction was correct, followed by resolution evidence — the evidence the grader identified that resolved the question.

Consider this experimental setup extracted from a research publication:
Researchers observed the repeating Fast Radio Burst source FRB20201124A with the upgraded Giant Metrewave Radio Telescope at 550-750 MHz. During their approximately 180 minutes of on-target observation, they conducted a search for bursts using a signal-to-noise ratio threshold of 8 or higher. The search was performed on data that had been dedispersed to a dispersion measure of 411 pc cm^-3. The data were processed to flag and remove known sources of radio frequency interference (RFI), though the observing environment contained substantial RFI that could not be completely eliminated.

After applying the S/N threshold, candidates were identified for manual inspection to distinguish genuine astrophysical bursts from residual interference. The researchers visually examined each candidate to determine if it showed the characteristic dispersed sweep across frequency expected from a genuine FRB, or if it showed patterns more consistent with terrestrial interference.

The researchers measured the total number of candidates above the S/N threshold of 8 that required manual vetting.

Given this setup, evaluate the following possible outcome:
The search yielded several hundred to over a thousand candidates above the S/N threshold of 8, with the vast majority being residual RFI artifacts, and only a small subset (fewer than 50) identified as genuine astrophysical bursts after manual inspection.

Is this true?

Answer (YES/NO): NO